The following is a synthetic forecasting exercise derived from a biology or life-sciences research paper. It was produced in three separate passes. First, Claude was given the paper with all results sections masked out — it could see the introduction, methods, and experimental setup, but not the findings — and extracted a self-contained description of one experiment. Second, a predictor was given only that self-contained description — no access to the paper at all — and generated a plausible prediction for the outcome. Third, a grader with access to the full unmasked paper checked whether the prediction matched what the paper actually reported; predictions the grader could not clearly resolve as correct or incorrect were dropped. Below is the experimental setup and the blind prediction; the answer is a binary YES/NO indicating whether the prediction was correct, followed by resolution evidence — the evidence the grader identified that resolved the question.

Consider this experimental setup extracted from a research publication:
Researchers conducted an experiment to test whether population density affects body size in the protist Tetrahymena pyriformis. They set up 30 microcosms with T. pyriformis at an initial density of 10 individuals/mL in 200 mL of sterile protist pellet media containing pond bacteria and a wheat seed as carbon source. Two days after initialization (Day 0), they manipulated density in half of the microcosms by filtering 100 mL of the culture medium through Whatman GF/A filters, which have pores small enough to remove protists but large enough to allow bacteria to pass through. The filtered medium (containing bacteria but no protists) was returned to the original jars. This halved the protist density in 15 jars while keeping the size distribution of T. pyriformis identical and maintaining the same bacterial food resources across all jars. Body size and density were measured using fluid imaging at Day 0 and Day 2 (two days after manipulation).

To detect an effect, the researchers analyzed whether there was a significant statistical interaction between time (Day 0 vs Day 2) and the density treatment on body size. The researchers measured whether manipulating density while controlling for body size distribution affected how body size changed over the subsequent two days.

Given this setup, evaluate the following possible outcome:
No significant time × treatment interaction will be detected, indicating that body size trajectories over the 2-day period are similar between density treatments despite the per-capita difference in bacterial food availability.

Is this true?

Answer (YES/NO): NO